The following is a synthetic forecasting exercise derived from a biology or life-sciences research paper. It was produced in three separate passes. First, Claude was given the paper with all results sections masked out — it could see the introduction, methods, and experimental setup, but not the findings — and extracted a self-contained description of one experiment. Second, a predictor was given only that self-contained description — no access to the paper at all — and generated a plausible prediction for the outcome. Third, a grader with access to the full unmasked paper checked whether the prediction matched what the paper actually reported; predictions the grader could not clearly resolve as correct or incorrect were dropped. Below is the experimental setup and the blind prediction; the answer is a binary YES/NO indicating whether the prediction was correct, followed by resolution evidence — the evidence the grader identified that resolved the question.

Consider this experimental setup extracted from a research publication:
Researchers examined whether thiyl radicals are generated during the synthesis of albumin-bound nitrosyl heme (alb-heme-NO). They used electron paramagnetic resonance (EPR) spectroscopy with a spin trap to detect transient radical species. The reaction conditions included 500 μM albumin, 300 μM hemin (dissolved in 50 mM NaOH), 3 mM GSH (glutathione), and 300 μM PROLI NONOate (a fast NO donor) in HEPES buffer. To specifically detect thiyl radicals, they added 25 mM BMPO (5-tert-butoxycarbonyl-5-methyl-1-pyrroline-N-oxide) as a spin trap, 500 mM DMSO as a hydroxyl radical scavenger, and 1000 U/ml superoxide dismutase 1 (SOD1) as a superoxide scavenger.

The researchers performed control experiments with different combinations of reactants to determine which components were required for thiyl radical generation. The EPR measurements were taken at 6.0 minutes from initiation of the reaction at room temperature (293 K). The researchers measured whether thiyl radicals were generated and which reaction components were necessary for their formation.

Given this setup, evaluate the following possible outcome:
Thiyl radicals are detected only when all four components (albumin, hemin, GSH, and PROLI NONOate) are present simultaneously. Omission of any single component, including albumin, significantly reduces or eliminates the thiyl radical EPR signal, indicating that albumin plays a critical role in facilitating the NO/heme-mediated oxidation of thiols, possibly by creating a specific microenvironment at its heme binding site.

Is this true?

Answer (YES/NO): NO